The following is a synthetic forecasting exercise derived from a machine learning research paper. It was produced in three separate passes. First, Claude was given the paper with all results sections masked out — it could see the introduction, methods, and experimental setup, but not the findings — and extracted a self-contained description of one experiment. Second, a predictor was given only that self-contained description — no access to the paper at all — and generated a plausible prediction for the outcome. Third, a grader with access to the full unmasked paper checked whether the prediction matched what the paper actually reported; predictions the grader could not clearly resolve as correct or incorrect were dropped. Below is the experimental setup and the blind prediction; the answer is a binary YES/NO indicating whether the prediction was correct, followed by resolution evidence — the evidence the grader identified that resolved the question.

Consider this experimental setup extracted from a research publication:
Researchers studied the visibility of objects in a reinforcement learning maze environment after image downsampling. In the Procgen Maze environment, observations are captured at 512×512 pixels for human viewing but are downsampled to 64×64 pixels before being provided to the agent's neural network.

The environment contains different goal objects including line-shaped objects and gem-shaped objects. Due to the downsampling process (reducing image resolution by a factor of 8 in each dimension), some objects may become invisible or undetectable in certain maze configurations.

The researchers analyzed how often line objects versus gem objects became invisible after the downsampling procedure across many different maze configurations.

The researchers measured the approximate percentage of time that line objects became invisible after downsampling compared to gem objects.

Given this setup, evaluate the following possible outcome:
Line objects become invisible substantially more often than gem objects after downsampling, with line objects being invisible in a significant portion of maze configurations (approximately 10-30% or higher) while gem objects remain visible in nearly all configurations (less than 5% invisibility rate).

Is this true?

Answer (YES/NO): NO